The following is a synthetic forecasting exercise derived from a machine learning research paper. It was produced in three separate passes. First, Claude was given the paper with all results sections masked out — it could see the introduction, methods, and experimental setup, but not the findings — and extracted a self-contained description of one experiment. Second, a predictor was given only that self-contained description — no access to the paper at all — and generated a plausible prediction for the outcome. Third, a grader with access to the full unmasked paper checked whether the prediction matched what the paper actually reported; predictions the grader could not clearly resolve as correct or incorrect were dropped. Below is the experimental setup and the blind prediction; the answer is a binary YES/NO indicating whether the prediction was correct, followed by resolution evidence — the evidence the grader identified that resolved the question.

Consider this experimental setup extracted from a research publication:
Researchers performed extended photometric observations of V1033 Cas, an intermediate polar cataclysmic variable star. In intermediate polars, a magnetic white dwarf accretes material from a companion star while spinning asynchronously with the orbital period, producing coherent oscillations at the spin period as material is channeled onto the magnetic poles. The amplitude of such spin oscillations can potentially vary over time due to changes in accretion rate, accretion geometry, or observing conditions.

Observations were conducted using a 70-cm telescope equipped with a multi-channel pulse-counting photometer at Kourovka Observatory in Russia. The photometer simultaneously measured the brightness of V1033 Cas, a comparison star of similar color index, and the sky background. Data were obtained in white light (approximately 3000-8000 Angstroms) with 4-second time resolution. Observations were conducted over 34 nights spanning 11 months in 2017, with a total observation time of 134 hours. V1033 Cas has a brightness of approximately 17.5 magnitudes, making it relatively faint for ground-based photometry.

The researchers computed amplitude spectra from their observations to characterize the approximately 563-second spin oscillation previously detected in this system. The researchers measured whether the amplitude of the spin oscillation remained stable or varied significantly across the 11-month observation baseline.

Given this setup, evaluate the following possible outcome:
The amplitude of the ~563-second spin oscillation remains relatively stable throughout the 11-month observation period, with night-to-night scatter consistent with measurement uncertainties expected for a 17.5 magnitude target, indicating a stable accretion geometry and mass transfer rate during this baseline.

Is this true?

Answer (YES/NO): YES